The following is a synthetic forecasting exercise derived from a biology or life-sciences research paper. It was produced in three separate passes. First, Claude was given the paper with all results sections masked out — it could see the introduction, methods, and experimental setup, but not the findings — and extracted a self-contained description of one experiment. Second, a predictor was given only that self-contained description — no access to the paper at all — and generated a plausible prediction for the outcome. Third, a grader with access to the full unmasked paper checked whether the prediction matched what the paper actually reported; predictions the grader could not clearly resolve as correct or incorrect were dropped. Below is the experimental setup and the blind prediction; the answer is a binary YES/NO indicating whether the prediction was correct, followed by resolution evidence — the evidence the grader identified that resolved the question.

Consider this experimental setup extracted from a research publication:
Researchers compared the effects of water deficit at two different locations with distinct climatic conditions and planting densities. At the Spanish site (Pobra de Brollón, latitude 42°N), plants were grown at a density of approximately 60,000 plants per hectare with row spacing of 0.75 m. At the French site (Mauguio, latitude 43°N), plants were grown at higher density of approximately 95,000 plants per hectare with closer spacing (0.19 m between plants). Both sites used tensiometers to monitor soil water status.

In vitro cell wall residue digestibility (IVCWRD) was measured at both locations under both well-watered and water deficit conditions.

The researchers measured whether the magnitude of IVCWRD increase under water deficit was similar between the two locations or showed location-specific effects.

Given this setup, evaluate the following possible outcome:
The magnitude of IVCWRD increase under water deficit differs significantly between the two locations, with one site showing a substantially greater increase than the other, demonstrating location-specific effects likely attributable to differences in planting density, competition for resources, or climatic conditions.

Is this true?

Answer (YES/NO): YES